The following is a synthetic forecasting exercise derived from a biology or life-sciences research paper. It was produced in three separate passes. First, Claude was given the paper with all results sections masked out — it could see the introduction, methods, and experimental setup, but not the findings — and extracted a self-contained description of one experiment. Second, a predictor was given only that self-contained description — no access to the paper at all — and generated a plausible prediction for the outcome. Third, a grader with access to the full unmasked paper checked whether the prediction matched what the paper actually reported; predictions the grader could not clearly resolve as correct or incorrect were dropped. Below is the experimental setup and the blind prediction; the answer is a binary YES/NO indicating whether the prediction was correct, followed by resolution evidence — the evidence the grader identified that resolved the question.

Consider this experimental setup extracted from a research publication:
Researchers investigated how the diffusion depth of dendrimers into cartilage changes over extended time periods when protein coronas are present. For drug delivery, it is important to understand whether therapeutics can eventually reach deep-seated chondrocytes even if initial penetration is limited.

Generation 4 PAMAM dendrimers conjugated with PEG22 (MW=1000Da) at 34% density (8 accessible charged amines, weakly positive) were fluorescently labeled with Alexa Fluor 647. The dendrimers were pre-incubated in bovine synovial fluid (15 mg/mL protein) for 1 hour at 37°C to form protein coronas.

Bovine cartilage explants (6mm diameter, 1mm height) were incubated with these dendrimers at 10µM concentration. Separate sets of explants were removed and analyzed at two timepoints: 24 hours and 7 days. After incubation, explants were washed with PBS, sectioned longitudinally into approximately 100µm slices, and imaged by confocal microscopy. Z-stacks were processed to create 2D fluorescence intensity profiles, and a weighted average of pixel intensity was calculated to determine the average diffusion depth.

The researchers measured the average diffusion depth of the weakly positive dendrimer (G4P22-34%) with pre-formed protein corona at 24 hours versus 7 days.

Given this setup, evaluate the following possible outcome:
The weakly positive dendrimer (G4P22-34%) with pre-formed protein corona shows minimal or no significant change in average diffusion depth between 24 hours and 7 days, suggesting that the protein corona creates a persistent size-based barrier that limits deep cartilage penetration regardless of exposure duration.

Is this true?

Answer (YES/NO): NO